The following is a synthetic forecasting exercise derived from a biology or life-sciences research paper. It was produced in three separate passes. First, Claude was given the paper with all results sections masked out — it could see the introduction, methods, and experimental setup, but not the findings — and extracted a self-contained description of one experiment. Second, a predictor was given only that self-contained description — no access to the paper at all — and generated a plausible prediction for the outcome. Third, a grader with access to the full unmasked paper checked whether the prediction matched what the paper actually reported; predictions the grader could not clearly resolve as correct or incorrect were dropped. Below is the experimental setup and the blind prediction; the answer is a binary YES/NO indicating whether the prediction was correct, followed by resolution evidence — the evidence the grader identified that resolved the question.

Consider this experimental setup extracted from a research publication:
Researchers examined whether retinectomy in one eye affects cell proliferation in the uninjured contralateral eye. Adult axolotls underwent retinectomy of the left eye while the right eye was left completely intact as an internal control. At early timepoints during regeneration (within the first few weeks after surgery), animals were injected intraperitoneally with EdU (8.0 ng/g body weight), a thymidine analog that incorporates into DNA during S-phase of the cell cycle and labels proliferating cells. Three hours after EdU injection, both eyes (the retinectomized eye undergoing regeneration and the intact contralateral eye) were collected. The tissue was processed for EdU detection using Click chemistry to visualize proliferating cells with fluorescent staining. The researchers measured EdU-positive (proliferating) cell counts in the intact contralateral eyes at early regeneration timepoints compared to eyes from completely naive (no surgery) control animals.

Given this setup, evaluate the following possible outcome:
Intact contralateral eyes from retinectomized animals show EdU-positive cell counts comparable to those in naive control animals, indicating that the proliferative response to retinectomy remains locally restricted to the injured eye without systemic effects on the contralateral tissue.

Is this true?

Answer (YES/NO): NO